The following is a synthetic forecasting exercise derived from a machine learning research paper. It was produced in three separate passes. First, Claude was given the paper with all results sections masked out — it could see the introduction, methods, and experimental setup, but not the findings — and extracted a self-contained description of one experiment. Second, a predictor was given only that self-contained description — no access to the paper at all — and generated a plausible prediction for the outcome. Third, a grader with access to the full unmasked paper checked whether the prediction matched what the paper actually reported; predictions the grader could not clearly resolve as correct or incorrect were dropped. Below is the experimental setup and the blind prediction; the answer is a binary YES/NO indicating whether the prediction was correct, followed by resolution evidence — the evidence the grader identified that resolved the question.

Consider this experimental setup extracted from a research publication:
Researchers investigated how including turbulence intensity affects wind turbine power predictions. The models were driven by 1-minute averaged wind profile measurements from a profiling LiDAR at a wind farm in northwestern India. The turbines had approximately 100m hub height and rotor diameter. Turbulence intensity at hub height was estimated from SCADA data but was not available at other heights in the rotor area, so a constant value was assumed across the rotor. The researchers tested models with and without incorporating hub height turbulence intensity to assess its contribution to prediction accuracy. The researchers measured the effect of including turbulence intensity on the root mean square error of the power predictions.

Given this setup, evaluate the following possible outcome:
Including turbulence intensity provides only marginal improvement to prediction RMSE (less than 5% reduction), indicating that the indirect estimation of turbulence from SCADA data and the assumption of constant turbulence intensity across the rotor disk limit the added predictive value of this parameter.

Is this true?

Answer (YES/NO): YES